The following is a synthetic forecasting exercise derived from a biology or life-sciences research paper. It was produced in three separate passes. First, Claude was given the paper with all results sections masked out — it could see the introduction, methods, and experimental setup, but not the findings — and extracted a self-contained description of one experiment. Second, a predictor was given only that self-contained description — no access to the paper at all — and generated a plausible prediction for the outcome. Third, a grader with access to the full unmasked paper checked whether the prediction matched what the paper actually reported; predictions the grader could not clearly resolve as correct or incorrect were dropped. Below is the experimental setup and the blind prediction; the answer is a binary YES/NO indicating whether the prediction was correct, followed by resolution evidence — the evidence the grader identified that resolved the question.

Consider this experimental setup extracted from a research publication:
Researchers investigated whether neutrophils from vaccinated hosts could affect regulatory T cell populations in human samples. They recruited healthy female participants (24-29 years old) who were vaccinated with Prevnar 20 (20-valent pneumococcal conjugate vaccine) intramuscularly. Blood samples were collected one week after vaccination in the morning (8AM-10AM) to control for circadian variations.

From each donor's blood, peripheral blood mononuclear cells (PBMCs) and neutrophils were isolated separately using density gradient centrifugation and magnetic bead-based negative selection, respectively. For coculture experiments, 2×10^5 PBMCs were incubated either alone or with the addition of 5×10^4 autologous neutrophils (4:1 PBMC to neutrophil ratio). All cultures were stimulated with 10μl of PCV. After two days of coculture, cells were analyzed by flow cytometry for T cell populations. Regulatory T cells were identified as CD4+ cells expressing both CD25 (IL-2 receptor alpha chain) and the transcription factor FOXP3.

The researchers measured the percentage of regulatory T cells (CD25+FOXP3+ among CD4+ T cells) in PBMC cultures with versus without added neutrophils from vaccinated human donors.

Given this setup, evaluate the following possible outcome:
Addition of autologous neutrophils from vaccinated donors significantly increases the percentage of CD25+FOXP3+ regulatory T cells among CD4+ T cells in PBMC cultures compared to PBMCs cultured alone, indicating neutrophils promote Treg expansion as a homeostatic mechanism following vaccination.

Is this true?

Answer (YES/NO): NO